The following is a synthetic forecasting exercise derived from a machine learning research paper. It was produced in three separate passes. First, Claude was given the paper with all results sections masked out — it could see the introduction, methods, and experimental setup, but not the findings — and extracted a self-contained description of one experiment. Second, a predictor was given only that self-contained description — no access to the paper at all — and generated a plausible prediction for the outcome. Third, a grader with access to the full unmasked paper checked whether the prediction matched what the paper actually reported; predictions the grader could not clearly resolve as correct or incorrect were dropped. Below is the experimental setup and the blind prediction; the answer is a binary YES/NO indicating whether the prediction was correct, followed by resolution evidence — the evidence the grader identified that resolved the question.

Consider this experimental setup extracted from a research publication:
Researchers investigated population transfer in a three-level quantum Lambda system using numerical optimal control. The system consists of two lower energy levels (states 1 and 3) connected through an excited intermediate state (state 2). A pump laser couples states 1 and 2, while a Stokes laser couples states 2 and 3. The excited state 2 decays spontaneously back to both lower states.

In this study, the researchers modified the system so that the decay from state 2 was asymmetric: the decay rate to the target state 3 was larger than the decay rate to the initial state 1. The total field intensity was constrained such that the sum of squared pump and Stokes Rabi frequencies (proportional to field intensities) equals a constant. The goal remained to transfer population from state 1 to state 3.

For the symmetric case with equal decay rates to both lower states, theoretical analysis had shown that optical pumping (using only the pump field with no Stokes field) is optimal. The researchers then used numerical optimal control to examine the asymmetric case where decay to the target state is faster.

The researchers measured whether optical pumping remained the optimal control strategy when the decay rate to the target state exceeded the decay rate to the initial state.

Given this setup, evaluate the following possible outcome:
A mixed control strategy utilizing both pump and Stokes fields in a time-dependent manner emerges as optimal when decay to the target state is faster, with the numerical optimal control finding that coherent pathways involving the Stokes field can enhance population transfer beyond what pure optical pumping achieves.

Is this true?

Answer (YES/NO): NO